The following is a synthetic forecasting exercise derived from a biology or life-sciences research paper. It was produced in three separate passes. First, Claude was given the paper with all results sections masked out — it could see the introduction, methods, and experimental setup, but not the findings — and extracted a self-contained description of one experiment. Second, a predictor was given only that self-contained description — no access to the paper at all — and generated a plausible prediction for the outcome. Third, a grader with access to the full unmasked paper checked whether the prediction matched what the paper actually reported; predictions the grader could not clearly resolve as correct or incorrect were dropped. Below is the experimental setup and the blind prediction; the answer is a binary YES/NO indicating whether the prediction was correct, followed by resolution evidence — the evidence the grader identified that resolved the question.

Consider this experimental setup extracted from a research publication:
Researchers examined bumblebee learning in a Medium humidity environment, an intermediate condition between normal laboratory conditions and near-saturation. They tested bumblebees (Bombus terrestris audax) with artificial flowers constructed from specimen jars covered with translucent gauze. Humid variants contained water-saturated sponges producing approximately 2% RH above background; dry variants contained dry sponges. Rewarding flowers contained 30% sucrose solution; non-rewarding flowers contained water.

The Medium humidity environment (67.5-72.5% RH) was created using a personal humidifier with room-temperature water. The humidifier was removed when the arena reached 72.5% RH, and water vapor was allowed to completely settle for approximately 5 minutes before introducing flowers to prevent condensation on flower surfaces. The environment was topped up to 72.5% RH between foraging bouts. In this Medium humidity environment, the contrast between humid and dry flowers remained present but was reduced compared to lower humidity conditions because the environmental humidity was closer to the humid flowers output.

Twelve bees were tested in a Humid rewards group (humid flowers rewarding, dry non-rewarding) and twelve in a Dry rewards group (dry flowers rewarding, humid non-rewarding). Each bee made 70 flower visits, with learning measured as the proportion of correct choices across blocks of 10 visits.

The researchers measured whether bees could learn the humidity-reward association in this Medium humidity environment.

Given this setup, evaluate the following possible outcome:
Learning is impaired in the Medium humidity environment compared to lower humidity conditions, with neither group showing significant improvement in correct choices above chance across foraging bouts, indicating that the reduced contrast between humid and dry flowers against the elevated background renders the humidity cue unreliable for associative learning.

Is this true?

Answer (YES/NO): NO